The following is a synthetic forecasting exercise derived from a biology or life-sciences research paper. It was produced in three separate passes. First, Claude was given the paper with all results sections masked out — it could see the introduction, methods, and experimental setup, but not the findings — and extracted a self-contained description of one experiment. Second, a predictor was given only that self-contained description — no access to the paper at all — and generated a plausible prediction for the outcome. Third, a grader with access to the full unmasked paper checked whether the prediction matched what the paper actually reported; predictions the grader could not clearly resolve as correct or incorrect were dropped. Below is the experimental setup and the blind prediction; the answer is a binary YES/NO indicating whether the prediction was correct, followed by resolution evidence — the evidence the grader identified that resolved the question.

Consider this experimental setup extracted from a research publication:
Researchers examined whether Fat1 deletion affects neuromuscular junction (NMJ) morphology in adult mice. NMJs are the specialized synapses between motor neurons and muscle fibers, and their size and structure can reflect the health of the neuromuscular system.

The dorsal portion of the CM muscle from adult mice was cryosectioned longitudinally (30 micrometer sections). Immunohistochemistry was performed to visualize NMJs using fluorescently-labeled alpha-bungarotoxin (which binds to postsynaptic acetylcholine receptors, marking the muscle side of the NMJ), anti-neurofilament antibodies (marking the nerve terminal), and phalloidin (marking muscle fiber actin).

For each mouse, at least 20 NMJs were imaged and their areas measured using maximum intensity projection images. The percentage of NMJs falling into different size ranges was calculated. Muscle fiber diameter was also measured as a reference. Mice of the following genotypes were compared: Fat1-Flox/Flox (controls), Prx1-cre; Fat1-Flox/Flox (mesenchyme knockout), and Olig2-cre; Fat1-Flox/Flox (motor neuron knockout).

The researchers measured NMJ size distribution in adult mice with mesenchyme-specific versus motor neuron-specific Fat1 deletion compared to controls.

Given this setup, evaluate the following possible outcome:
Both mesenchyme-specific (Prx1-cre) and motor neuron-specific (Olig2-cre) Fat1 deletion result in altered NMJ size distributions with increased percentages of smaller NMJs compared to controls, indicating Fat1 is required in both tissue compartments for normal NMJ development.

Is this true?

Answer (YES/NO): YES